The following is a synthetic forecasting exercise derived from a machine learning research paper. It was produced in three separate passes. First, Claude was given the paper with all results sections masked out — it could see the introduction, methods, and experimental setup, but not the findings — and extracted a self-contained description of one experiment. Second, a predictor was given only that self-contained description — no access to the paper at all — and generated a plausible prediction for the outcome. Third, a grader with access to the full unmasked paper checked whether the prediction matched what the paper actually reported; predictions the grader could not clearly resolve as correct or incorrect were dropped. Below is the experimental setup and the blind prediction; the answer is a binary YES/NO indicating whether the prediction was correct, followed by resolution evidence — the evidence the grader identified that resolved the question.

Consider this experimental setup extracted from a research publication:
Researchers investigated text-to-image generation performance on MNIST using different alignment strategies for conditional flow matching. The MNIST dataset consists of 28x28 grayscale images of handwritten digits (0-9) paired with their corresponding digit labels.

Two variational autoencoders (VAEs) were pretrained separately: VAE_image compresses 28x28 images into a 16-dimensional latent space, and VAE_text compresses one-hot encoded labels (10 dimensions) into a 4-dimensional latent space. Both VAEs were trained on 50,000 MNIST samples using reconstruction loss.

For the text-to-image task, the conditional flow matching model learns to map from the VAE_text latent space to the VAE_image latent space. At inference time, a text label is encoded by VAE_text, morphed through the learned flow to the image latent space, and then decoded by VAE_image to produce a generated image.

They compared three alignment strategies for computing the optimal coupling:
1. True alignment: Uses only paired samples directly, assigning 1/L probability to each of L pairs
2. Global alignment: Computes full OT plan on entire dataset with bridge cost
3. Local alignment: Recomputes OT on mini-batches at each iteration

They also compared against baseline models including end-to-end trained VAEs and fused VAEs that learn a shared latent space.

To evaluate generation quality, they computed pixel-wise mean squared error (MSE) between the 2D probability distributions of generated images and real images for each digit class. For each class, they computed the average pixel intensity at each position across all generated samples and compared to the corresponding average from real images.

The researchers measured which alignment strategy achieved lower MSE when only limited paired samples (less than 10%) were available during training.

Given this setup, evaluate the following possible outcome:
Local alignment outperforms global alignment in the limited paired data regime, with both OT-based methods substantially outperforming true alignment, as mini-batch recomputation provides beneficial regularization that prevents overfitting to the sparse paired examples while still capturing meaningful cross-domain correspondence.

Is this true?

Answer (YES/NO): NO